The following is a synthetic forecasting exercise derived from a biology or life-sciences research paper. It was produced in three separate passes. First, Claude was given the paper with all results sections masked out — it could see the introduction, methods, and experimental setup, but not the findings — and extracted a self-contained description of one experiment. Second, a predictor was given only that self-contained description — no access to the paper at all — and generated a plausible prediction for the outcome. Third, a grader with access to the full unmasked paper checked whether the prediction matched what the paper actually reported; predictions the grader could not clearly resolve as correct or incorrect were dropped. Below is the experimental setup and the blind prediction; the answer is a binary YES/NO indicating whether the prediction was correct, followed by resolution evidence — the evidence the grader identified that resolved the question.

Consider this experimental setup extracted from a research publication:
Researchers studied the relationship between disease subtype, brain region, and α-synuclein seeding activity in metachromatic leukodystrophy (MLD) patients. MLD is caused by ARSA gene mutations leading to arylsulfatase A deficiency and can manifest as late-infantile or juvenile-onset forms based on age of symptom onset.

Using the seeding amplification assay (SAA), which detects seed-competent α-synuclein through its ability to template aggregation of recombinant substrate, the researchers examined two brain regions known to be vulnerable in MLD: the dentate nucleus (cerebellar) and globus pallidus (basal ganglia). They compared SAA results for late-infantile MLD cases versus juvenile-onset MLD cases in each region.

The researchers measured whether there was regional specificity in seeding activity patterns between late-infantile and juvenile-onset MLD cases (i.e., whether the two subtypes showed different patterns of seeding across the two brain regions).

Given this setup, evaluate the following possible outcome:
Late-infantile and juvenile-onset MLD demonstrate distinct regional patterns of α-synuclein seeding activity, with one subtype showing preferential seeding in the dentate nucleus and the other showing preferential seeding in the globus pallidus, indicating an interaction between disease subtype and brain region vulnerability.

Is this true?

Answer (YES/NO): NO